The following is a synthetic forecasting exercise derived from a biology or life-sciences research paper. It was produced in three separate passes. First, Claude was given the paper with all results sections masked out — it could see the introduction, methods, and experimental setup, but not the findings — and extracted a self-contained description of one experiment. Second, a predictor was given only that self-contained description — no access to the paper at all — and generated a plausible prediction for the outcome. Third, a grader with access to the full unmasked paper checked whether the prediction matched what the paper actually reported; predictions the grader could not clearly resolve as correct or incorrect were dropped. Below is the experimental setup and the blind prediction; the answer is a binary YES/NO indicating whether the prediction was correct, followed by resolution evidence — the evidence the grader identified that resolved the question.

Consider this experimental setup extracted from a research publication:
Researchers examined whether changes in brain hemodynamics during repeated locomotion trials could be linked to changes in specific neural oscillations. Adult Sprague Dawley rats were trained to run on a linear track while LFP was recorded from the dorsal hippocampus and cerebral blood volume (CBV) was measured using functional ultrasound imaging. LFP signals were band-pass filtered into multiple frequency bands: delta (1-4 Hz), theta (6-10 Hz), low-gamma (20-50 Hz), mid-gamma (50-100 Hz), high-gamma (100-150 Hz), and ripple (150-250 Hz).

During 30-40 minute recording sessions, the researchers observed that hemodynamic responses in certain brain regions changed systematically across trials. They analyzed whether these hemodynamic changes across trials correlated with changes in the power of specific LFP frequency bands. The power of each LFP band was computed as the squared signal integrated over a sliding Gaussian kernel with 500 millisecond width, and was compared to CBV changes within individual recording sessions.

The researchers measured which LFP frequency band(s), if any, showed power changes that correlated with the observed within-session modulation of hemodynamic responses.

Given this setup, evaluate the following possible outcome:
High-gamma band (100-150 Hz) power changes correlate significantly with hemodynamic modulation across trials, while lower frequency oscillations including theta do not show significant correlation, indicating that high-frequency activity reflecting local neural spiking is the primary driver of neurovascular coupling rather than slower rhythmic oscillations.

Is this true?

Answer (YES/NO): YES